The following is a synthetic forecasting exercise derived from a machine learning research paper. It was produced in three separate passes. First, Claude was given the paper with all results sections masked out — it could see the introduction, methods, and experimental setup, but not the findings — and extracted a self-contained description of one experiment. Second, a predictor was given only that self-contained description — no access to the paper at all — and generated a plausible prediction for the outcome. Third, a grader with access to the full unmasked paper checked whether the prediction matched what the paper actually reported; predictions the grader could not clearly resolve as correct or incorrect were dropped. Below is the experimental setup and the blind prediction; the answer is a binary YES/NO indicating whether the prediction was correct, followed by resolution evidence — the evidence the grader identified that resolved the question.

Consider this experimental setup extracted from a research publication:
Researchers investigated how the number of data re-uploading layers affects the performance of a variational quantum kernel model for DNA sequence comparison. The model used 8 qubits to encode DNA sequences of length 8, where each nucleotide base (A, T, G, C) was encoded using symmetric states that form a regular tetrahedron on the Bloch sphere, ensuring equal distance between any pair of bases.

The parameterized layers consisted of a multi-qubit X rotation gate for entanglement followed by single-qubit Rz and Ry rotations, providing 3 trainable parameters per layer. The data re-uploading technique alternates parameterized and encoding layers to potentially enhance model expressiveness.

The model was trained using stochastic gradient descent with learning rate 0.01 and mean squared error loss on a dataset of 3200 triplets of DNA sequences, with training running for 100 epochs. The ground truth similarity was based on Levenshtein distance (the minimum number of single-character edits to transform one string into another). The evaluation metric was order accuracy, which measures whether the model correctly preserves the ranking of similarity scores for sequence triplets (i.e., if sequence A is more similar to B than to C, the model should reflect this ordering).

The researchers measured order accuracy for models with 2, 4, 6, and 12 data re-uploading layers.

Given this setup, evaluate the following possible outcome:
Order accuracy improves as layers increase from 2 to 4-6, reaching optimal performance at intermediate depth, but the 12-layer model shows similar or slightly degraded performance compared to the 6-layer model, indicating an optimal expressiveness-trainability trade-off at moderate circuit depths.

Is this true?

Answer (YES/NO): NO